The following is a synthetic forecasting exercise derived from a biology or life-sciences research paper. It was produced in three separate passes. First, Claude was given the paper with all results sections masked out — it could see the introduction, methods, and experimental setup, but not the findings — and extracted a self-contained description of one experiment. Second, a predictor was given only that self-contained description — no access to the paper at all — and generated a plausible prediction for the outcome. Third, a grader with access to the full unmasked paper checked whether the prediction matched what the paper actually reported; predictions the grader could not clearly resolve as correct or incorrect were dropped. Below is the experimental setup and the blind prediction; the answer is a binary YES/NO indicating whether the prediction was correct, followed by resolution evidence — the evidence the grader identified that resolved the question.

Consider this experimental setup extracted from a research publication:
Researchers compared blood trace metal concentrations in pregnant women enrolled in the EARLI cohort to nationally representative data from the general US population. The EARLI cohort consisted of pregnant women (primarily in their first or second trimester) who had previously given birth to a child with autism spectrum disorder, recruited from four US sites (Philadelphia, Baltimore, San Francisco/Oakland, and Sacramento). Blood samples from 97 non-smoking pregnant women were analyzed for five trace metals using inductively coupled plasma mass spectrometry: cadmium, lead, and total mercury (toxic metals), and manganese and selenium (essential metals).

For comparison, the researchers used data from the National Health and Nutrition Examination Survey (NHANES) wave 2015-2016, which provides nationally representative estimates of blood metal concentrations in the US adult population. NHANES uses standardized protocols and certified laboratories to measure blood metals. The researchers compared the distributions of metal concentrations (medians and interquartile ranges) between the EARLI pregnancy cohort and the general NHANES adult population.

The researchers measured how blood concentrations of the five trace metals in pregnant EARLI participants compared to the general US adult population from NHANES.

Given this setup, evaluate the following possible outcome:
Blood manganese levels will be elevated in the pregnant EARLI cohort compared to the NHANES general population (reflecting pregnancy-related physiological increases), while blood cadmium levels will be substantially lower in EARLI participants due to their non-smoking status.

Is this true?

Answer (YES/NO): NO